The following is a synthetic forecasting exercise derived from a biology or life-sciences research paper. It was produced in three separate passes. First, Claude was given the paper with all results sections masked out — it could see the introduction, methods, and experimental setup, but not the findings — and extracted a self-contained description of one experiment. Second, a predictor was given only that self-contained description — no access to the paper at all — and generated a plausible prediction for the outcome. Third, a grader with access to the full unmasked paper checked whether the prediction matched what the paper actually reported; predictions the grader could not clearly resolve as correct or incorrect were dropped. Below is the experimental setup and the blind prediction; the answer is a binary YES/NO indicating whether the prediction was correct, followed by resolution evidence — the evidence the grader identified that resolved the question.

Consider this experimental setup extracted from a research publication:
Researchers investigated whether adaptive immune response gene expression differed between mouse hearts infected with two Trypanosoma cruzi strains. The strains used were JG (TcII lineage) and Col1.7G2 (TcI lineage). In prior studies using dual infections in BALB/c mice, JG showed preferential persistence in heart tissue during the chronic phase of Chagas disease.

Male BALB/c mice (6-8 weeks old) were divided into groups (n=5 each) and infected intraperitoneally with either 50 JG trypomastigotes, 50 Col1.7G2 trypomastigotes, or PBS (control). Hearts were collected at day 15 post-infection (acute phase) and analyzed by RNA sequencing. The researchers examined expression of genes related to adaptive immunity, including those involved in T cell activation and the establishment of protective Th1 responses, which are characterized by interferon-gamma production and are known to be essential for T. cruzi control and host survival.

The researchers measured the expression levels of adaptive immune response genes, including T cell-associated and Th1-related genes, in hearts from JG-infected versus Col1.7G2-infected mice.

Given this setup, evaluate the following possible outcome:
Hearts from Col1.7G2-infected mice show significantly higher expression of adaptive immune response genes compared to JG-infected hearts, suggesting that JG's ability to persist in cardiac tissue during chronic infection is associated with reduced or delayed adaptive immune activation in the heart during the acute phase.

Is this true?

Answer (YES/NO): YES